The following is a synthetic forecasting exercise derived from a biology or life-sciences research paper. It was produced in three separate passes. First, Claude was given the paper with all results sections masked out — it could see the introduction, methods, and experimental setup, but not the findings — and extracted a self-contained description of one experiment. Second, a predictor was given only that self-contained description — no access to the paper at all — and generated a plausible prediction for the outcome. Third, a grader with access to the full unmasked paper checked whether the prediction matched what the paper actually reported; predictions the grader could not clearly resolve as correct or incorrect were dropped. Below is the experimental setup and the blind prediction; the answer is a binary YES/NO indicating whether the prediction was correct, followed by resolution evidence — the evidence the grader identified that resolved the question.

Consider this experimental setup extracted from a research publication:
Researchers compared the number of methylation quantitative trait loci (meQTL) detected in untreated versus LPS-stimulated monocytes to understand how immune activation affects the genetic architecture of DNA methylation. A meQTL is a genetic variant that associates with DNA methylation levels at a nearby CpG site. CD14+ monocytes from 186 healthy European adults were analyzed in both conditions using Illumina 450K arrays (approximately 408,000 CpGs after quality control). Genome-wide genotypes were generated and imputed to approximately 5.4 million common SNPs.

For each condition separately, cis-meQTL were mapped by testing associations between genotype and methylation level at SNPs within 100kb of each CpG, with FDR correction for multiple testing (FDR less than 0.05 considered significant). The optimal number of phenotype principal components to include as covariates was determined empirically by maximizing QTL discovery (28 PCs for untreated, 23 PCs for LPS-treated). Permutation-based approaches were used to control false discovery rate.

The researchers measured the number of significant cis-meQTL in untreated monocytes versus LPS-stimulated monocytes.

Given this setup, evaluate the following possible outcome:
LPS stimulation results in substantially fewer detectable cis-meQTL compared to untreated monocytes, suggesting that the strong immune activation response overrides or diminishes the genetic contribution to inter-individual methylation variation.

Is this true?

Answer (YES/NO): NO